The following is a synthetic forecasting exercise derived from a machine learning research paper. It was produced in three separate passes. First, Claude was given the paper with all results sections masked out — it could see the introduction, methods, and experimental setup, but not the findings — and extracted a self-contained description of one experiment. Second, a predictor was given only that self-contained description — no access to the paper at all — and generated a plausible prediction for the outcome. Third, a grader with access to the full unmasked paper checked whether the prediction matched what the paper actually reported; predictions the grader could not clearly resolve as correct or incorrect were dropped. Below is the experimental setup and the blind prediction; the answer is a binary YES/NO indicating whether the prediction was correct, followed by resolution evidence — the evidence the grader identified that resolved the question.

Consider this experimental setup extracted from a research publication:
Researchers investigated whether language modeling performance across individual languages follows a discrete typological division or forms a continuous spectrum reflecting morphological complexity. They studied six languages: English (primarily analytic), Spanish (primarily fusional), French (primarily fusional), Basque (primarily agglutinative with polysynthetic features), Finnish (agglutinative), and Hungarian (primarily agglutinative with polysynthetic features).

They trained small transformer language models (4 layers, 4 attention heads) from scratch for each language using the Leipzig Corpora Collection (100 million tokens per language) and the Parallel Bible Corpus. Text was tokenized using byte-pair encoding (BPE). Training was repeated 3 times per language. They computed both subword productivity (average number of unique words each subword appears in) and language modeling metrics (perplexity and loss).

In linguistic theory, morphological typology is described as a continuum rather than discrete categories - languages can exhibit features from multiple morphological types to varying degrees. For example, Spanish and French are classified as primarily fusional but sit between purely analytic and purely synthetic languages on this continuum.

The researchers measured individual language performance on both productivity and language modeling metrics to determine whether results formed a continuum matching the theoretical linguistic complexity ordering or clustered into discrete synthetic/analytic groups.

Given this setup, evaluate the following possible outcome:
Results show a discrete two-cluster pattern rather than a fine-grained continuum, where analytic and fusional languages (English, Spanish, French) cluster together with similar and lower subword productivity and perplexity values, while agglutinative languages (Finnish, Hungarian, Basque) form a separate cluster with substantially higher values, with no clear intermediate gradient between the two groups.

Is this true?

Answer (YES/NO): NO